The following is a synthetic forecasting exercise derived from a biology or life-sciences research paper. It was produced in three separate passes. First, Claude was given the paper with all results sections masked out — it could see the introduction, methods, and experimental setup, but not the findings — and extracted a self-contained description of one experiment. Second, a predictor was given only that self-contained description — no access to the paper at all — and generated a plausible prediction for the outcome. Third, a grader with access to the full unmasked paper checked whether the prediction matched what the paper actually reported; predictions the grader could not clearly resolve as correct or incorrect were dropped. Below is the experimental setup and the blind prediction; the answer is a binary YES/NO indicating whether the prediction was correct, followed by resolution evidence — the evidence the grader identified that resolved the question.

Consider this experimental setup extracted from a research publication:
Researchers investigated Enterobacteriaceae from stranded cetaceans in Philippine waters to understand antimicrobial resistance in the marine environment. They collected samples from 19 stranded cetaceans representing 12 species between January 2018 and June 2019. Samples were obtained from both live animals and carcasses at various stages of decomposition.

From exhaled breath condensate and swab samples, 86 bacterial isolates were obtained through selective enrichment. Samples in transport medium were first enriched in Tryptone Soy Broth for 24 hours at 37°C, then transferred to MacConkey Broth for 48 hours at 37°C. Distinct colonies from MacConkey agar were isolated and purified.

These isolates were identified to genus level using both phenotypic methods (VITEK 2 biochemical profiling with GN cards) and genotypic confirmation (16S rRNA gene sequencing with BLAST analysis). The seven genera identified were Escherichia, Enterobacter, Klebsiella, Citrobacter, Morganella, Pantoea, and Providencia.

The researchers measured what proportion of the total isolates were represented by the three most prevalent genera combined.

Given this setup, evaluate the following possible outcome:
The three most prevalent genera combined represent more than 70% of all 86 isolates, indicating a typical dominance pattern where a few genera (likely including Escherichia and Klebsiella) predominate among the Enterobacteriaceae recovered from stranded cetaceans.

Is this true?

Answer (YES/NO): YES